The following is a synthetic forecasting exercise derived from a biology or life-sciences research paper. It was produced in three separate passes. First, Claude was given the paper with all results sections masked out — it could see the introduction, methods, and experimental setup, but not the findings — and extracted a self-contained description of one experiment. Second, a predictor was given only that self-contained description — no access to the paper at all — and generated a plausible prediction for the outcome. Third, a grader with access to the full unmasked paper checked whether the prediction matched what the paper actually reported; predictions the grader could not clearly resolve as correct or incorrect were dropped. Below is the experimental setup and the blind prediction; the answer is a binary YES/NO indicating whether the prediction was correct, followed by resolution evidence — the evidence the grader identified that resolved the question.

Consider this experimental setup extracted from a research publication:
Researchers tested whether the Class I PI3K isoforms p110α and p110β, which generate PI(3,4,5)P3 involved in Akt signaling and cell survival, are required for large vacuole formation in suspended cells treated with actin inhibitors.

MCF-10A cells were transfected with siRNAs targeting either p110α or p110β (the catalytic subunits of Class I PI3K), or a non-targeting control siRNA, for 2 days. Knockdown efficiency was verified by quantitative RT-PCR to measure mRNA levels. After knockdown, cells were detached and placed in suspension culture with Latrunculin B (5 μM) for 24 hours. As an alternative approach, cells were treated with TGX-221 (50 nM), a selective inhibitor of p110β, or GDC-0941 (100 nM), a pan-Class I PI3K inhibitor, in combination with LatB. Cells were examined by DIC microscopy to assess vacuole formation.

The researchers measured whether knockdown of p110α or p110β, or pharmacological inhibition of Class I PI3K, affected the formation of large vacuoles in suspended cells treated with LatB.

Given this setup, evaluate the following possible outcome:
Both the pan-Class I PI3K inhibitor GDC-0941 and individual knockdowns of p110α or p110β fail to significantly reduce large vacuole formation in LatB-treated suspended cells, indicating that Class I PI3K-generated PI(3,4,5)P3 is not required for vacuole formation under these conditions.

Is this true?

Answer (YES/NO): YES